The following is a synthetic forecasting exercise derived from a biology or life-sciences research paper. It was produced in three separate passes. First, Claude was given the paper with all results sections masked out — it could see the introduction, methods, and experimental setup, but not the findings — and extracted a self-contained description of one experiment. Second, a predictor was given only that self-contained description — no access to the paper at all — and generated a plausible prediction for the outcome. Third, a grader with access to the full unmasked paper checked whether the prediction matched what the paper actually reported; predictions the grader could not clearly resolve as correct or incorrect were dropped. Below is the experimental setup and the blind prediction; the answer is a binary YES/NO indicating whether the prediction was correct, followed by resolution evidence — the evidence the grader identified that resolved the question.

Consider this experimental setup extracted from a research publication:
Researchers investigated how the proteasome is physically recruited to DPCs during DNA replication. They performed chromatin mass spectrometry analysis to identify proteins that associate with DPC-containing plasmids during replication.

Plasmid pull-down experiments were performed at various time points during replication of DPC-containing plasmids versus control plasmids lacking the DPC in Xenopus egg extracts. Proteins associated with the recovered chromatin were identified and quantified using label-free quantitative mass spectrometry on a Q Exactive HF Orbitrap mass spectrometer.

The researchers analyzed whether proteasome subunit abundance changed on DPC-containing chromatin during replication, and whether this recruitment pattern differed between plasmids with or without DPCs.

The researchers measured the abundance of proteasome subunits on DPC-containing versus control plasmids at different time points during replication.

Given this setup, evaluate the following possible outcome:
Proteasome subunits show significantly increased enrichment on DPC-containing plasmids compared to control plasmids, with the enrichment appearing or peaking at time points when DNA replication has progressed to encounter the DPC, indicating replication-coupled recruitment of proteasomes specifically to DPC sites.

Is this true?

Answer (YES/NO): YES